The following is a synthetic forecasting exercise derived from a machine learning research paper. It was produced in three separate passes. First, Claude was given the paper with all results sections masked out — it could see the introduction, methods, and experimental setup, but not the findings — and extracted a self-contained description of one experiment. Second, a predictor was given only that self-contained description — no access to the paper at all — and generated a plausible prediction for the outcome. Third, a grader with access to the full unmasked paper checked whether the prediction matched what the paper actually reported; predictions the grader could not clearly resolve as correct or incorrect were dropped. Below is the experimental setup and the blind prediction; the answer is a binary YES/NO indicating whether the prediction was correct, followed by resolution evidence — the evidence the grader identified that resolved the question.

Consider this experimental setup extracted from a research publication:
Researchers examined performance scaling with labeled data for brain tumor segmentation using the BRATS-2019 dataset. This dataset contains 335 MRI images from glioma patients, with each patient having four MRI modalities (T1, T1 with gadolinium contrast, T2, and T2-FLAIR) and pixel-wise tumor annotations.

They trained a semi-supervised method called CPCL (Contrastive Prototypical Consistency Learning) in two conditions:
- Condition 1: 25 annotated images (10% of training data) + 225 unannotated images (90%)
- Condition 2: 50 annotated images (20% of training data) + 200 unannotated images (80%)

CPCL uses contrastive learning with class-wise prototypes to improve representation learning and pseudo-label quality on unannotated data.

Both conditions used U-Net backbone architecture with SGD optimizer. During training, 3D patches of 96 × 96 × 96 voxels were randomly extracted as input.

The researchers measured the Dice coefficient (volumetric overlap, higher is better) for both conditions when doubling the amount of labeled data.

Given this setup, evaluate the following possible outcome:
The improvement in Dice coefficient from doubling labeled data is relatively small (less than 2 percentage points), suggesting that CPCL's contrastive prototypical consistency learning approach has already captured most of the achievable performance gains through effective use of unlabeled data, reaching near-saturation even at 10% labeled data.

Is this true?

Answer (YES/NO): YES